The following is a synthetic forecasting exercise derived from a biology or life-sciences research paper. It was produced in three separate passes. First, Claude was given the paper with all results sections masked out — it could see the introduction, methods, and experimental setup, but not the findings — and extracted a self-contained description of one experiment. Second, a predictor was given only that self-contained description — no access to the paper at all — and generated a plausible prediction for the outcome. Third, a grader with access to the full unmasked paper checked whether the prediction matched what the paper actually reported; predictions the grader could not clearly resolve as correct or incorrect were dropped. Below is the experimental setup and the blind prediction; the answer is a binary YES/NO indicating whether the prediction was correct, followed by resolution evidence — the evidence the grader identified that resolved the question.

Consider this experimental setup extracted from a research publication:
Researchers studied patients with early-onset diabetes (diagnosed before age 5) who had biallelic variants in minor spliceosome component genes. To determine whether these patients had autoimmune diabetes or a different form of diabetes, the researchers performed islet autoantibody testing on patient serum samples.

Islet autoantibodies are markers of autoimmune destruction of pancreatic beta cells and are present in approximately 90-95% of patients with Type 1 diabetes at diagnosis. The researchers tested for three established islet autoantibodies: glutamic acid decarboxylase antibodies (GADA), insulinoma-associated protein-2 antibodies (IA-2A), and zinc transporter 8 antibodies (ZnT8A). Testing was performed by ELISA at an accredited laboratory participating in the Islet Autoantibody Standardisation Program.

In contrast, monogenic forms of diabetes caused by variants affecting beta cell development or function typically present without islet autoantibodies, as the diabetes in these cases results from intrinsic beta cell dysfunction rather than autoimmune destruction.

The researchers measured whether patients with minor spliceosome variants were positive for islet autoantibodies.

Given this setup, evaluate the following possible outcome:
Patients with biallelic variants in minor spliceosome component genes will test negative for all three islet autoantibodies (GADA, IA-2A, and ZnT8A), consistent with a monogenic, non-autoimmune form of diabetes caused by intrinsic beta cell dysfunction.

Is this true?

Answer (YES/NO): NO